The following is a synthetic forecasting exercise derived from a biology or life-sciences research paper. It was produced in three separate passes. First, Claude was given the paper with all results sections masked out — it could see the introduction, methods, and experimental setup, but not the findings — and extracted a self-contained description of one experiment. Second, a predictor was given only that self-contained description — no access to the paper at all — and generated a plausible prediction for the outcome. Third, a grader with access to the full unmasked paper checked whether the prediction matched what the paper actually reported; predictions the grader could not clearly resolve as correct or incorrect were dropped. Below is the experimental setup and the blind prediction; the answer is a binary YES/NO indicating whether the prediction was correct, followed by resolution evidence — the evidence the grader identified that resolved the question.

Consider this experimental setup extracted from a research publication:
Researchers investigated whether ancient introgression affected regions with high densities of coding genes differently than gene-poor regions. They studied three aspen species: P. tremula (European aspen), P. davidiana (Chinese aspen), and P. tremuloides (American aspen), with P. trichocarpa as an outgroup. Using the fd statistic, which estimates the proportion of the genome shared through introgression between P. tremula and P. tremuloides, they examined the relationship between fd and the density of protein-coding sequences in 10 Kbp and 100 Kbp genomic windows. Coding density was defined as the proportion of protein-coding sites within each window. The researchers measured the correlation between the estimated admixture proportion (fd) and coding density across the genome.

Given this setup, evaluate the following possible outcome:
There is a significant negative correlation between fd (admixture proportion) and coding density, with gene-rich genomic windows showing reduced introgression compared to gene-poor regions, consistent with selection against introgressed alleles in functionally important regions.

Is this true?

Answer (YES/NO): YES